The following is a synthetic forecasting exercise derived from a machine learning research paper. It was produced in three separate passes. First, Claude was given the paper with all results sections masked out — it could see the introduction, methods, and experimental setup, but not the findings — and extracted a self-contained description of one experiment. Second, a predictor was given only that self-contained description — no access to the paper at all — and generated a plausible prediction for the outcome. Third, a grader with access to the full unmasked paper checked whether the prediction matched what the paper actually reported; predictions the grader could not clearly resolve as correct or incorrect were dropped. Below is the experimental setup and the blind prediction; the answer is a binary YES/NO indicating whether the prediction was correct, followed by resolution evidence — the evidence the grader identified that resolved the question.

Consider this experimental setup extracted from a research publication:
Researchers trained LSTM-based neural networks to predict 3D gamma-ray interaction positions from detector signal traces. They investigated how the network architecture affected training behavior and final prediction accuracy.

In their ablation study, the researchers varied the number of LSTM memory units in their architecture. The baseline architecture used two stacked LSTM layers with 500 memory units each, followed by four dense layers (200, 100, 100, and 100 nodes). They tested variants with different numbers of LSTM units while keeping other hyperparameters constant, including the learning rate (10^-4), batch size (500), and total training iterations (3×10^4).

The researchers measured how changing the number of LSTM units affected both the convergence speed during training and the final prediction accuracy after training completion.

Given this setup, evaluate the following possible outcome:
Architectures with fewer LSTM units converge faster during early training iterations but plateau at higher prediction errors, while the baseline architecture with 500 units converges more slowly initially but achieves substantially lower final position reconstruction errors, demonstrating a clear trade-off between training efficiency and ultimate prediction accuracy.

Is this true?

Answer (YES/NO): NO